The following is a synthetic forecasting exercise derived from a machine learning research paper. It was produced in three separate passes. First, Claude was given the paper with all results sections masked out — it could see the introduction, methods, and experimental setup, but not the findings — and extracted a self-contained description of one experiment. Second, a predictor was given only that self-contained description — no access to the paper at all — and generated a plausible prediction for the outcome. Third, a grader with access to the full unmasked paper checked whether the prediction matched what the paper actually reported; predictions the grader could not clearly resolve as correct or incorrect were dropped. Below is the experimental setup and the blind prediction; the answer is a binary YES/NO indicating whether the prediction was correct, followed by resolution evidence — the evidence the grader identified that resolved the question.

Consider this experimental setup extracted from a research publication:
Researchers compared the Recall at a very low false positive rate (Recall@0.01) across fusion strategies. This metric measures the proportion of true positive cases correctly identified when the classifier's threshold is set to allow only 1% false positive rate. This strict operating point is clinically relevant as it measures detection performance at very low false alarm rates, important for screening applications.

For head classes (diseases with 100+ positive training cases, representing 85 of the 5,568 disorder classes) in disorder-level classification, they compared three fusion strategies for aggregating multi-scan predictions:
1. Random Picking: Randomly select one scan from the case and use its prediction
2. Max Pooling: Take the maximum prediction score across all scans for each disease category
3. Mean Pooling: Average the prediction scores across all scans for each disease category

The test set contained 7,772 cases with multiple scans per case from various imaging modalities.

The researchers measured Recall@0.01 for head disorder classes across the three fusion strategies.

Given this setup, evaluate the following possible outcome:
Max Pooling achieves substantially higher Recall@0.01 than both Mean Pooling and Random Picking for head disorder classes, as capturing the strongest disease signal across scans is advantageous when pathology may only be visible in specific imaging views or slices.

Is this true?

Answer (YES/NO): NO